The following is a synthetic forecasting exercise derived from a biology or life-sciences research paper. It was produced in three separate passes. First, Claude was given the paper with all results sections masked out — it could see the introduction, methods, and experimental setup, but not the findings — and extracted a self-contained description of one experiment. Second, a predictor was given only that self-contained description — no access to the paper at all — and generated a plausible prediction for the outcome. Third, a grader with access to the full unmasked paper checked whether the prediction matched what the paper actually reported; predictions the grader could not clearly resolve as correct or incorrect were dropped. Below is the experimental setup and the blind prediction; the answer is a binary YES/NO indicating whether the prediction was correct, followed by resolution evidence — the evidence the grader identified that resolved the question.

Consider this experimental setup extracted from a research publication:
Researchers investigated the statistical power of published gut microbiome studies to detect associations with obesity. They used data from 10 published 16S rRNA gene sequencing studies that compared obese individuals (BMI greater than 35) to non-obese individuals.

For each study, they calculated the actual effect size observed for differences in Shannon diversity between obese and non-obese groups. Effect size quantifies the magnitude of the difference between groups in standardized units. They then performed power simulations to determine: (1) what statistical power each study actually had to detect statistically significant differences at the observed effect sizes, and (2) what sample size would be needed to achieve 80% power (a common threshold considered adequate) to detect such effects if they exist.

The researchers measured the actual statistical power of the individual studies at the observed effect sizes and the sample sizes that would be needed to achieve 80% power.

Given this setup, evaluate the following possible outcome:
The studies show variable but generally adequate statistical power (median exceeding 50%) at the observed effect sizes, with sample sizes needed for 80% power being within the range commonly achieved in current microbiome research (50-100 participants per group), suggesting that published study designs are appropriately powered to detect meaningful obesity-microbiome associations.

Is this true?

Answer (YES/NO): NO